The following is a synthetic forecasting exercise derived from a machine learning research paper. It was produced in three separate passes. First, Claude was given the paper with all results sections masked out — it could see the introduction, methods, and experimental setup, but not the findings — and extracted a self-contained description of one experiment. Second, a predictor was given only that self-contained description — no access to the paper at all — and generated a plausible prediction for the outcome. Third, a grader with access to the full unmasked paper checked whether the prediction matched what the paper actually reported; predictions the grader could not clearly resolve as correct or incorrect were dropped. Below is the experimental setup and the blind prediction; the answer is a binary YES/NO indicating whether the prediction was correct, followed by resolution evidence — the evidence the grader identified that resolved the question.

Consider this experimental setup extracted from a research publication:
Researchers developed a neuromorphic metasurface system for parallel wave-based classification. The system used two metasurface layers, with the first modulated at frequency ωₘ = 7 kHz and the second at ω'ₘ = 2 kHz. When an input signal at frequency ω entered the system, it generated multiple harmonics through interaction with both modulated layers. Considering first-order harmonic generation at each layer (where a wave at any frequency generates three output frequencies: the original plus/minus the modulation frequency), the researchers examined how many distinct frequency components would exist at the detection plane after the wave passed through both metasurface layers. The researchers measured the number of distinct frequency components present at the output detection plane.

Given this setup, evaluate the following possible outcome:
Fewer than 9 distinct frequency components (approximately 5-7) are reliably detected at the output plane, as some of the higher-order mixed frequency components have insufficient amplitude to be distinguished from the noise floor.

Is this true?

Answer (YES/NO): NO